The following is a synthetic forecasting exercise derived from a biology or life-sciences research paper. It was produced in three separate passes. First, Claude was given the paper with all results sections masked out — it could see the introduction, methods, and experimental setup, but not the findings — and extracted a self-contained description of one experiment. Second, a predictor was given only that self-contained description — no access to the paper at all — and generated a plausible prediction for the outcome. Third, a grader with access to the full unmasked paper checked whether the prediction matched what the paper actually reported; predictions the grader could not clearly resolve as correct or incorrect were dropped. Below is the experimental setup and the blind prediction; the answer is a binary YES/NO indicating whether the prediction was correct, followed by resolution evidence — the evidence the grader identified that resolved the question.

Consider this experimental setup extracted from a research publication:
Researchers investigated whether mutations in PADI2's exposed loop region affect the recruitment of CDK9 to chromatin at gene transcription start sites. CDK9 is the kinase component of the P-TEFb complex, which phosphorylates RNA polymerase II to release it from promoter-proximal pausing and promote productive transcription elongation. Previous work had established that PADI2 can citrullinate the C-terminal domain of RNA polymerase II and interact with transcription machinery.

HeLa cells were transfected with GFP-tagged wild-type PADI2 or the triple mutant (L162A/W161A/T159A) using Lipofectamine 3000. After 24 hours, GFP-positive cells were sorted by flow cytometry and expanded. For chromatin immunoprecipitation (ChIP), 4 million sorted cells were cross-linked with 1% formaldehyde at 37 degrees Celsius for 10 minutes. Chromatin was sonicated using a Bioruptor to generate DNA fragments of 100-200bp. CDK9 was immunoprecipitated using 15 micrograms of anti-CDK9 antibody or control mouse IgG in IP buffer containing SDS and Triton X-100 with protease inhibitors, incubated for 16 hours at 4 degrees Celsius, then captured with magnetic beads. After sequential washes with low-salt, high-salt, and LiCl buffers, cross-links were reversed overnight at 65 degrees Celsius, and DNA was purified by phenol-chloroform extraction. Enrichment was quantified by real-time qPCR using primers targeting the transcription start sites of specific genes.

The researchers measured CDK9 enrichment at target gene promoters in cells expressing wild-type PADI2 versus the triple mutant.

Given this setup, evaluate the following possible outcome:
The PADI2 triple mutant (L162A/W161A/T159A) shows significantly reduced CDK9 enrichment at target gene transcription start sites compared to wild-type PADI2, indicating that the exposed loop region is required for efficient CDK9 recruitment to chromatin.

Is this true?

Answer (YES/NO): YES